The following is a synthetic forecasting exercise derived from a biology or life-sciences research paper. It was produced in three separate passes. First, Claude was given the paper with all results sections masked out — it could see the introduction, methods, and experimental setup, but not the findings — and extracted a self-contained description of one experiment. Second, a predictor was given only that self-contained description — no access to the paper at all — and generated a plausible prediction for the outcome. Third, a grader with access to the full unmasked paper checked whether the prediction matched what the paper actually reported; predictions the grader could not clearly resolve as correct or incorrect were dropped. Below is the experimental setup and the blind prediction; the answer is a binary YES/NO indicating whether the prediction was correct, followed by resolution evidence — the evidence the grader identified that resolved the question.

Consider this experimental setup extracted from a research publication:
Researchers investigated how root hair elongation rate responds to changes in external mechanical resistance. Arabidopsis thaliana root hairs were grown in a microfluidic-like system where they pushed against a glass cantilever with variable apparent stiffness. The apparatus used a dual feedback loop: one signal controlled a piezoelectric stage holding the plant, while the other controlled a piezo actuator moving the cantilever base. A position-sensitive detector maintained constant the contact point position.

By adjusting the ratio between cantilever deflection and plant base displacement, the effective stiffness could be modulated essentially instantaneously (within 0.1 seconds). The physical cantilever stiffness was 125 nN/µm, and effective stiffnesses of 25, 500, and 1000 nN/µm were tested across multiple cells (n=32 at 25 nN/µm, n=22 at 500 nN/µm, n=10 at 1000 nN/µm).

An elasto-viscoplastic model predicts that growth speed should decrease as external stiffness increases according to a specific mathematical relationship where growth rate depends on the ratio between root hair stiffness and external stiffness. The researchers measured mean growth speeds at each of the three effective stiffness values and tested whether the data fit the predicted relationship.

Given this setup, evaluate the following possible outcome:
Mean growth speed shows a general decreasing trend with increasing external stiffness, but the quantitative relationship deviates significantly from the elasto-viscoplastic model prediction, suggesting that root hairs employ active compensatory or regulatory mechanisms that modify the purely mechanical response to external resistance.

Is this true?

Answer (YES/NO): NO